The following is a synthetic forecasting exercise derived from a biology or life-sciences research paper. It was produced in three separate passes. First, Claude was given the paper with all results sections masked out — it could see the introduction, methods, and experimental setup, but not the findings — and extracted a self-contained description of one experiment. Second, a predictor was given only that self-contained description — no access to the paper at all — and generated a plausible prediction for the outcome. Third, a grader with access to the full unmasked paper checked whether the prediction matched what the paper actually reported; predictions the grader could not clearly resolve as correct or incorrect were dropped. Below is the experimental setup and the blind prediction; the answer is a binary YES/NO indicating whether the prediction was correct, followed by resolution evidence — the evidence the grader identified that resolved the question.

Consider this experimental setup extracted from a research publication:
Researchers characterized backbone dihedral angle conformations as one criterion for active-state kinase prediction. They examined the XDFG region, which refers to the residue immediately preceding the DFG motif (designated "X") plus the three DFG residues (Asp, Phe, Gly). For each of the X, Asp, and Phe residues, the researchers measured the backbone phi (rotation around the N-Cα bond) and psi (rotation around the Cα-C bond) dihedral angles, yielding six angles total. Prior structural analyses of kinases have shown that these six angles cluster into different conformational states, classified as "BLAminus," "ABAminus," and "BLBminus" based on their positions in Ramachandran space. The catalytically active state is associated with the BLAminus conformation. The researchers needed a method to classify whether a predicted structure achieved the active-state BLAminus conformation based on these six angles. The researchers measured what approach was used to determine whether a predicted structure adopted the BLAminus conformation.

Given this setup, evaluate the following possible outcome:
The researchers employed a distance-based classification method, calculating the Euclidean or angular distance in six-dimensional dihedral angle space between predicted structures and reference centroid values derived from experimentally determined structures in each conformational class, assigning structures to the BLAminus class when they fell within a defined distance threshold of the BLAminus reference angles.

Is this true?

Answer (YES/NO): NO